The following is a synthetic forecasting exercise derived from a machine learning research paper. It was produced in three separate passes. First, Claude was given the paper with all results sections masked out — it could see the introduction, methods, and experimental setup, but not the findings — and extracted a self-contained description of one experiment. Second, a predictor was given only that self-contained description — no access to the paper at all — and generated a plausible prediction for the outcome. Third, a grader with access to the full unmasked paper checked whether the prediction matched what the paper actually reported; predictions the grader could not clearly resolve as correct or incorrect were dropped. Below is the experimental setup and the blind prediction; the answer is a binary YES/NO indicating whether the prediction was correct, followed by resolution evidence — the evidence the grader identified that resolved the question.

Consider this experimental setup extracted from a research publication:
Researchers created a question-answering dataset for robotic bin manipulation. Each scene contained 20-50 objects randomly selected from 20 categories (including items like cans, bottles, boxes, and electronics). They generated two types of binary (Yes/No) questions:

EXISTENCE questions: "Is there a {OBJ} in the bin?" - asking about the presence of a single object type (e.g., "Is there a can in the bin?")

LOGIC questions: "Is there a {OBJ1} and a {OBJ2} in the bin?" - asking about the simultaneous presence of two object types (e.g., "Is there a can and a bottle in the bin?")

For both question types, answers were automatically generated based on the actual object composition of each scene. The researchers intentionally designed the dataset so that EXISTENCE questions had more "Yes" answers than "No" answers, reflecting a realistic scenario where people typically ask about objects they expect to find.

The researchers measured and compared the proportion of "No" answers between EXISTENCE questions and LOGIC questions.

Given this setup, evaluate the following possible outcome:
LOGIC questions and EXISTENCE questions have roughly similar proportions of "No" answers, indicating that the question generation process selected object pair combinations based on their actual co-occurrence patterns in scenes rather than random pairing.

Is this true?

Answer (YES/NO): NO